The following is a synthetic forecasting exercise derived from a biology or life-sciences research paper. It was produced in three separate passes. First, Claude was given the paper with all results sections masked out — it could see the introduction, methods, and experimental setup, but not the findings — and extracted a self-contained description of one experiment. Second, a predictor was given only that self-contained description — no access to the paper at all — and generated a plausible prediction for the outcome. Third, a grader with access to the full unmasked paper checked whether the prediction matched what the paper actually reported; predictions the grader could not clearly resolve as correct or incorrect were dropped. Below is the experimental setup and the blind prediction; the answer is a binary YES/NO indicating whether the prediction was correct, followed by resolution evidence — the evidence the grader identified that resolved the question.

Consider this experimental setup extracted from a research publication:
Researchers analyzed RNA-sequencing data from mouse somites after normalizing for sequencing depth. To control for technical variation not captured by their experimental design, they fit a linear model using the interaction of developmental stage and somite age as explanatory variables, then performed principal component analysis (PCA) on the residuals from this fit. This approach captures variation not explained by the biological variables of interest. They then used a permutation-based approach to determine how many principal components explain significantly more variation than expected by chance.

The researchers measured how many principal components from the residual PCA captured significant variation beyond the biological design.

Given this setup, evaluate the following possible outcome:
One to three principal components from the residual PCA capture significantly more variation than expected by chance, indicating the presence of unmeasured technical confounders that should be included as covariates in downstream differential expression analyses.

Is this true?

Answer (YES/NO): NO